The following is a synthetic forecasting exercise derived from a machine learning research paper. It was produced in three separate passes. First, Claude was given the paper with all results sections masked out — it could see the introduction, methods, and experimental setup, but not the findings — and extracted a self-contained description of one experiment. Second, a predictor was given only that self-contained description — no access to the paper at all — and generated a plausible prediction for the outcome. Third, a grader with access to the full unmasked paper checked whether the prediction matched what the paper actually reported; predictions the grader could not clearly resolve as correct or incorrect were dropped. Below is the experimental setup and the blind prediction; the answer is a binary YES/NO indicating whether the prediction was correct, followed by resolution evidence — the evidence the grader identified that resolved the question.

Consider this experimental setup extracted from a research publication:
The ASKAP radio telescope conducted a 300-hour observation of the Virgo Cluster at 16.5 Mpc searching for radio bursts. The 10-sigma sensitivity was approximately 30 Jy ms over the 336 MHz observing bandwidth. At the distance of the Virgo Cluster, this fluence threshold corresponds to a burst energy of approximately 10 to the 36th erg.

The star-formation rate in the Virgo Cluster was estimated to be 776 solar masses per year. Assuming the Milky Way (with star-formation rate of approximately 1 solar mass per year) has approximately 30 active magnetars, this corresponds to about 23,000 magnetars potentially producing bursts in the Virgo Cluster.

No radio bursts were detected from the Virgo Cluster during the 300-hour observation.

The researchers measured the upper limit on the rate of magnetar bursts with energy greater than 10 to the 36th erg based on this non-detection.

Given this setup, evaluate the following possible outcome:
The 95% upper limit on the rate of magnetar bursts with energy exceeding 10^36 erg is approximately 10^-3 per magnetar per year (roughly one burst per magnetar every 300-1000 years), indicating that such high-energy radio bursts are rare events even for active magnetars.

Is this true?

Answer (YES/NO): NO